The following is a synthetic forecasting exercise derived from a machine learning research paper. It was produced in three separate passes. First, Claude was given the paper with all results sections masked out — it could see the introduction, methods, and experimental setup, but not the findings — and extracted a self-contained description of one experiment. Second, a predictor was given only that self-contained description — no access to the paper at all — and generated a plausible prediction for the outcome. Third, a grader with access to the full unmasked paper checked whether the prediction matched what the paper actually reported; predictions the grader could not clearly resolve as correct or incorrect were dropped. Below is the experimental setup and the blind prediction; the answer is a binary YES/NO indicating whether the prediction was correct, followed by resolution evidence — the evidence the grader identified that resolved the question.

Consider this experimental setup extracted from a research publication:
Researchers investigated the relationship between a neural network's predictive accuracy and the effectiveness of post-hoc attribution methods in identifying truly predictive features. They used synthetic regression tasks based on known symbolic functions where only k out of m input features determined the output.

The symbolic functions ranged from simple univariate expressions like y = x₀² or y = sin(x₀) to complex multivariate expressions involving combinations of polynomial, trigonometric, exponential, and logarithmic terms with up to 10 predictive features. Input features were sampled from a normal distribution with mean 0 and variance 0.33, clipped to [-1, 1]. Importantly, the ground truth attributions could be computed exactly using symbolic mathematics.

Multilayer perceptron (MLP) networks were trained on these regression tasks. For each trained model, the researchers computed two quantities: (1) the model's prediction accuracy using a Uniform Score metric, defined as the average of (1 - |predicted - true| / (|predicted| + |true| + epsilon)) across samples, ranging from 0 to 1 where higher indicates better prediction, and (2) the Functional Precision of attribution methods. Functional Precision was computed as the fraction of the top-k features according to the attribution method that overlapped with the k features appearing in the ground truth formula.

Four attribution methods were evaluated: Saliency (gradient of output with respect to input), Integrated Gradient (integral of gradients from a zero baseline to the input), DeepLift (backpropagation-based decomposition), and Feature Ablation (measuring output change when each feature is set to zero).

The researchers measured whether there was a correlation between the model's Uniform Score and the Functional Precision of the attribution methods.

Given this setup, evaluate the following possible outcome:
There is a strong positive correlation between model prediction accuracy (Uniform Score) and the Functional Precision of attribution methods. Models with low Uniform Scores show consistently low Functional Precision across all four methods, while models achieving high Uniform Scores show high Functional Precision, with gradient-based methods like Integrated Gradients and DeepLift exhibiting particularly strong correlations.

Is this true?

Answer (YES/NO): NO